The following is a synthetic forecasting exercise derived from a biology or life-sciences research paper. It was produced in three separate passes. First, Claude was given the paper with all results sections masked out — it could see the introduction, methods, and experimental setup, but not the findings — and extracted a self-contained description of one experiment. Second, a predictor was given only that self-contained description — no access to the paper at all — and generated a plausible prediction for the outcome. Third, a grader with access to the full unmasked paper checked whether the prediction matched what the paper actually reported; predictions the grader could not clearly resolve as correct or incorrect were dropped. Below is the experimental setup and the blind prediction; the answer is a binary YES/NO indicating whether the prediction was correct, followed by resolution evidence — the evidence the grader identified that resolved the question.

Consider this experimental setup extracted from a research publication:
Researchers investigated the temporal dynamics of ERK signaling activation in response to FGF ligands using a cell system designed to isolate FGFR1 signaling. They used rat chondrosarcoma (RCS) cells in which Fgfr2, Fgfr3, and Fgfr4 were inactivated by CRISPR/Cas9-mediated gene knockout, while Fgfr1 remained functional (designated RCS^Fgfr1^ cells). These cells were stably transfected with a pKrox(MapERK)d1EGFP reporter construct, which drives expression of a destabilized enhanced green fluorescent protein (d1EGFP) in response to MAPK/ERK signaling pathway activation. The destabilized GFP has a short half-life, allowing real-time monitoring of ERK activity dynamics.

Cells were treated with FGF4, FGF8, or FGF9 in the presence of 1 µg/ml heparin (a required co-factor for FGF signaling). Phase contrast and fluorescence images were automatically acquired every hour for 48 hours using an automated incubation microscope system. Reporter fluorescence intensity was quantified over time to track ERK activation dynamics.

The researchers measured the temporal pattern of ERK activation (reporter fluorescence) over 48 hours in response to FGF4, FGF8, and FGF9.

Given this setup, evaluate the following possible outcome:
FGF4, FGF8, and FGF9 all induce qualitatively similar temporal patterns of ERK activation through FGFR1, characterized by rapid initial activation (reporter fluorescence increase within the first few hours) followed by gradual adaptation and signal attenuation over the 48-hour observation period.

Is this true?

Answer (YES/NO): NO